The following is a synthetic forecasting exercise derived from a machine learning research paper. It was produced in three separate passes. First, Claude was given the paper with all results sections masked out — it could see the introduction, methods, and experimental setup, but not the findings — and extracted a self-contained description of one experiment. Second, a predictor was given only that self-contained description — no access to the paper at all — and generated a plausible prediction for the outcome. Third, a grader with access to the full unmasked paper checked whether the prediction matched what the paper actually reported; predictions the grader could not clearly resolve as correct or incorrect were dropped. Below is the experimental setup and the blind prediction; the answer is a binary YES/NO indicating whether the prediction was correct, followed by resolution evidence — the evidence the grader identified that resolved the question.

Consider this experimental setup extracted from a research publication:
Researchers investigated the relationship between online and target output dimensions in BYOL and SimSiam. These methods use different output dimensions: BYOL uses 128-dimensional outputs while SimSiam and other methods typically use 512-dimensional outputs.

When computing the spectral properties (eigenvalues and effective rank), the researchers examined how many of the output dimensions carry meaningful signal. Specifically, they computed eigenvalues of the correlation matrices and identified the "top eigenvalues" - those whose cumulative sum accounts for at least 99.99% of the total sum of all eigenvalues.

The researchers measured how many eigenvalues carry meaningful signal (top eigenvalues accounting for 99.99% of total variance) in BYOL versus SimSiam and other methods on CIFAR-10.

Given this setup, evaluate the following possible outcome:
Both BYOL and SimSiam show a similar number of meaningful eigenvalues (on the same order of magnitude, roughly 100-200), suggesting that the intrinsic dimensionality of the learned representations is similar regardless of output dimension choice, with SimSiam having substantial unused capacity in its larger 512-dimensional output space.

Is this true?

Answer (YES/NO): NO